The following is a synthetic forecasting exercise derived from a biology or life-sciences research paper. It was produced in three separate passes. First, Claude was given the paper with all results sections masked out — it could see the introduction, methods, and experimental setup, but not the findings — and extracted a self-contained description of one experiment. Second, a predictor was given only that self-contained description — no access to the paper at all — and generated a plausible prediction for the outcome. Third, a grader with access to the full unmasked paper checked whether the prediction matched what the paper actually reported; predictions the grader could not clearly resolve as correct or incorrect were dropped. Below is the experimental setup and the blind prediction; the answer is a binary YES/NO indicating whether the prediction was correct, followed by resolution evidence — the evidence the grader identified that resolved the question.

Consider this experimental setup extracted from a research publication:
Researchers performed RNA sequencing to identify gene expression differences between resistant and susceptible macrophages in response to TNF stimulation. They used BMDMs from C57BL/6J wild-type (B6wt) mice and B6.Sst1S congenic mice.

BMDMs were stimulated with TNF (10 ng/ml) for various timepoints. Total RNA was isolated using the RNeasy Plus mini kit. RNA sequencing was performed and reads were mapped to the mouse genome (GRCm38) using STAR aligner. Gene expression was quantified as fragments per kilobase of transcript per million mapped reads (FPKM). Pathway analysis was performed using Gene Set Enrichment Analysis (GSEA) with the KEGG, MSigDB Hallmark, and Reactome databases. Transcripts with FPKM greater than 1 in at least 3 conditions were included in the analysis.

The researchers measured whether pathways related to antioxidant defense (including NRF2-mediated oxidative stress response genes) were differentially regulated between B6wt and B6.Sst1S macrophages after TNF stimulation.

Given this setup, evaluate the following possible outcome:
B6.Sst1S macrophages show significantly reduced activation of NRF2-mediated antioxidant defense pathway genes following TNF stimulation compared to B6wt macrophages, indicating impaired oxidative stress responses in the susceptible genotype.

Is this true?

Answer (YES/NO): YES